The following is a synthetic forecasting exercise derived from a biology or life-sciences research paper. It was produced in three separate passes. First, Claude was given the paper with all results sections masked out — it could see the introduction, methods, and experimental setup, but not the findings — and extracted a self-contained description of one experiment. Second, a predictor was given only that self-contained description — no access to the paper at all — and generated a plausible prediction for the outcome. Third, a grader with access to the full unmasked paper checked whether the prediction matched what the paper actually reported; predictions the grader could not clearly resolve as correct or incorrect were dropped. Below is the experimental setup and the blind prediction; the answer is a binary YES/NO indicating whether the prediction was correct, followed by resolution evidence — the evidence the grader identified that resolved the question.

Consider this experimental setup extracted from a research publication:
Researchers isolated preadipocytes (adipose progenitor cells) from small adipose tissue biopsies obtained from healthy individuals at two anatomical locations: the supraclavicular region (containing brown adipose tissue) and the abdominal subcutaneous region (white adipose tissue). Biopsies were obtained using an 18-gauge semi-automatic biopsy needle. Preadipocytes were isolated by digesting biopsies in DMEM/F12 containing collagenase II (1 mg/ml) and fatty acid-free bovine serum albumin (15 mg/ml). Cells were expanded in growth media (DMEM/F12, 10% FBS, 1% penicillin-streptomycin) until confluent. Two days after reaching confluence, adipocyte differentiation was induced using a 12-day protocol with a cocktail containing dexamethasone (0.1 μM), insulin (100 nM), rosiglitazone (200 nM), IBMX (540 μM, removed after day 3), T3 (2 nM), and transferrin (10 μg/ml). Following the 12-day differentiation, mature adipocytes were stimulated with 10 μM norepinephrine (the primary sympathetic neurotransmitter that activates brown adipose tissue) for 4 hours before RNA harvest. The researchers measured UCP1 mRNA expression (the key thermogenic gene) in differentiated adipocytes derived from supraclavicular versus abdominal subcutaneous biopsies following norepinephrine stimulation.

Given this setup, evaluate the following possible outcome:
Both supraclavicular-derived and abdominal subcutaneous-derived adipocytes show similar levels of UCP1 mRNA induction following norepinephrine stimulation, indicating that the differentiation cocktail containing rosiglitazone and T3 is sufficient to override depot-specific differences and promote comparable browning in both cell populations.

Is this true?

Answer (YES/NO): NO